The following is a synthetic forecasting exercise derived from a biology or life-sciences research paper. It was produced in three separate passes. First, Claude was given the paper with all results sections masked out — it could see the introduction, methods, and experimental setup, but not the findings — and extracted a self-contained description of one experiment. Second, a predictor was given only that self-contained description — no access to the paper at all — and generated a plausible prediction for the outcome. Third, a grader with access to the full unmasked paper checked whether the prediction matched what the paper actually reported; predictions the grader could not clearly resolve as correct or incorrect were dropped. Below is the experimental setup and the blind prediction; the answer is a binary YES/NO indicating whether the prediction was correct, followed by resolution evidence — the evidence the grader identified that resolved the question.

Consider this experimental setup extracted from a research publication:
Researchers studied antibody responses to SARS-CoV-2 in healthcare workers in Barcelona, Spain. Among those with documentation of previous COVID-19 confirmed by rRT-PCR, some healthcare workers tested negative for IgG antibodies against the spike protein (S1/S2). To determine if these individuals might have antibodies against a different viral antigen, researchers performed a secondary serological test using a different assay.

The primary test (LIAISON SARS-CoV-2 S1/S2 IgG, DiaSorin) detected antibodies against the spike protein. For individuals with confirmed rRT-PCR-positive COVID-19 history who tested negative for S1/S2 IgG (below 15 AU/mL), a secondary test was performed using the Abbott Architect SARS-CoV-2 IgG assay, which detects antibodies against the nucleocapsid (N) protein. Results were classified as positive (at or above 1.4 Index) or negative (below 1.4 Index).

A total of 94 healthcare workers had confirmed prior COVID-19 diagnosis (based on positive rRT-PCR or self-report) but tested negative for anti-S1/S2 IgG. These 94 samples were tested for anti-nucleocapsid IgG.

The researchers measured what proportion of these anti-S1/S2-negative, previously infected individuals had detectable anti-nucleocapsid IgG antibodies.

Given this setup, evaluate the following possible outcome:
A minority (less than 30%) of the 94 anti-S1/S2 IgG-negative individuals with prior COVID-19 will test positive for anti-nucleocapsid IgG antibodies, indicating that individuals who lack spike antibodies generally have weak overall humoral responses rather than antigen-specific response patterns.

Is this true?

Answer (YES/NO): YES